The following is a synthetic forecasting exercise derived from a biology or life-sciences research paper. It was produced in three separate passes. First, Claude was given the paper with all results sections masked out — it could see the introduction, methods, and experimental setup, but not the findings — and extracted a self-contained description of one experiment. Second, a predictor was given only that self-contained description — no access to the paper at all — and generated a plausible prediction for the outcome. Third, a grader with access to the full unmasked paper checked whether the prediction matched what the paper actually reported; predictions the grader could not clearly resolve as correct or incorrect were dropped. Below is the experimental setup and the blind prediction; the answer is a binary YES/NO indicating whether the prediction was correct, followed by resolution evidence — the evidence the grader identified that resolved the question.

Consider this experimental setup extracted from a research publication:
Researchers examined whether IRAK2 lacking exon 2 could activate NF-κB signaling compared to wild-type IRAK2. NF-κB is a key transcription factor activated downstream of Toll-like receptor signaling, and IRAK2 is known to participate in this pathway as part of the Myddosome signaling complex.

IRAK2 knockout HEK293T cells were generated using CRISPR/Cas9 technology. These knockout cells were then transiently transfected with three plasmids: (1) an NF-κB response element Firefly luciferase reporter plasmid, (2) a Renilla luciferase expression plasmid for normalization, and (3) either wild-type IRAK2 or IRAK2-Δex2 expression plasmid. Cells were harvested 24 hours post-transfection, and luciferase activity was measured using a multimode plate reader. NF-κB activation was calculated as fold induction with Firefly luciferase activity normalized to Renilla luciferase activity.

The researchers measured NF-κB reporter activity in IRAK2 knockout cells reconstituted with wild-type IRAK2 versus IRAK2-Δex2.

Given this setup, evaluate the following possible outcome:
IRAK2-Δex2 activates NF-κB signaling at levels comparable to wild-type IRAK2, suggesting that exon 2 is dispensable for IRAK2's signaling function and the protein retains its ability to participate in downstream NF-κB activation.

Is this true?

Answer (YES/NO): NO